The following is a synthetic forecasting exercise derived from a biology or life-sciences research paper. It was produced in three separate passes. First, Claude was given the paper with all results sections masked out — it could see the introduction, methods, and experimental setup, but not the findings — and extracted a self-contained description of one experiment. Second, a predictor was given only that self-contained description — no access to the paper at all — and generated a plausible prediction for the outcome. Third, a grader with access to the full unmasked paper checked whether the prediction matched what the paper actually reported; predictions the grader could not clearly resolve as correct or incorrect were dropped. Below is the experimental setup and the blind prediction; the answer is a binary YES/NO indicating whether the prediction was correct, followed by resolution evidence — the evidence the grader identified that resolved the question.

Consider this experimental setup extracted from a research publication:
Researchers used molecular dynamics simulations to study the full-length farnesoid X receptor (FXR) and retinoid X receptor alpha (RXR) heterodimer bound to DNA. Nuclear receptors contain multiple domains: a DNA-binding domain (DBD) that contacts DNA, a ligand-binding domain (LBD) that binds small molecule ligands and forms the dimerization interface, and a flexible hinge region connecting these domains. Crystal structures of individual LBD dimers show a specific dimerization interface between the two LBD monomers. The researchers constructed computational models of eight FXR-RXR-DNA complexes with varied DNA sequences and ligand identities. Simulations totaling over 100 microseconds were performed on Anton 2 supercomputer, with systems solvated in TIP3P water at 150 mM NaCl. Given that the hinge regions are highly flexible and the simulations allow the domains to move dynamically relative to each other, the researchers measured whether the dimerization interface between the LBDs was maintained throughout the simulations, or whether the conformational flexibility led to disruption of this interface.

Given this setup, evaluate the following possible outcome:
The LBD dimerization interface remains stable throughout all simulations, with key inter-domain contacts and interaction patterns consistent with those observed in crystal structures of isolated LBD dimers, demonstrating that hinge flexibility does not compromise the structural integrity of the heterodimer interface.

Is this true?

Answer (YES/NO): YES